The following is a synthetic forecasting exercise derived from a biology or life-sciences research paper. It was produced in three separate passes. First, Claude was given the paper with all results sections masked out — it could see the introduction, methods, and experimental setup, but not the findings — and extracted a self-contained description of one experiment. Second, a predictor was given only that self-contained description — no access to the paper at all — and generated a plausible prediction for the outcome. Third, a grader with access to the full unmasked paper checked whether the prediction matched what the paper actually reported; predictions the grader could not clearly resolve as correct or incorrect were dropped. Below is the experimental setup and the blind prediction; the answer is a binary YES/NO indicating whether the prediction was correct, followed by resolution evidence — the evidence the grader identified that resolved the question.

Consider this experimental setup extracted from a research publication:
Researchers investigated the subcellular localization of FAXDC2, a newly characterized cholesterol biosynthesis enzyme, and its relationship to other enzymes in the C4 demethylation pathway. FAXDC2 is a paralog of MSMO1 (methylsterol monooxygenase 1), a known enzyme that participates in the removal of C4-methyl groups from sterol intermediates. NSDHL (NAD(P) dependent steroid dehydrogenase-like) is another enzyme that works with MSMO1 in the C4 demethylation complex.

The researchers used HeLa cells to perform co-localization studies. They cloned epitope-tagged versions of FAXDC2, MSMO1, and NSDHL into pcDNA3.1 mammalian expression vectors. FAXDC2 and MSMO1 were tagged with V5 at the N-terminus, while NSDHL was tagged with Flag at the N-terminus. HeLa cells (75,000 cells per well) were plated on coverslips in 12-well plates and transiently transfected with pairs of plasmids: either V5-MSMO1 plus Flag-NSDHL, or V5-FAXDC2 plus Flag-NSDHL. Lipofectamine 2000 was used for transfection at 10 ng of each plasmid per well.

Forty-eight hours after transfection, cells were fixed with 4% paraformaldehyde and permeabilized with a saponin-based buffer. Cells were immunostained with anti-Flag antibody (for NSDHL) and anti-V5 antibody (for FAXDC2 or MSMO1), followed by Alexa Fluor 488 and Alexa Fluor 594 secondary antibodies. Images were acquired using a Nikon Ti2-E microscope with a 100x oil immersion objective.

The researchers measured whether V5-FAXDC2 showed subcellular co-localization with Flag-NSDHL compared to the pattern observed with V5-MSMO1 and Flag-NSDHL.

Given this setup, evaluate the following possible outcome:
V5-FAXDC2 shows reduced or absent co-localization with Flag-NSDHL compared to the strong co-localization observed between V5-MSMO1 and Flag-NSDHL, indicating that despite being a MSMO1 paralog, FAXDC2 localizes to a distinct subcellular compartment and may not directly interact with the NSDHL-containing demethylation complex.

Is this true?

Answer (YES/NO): NO